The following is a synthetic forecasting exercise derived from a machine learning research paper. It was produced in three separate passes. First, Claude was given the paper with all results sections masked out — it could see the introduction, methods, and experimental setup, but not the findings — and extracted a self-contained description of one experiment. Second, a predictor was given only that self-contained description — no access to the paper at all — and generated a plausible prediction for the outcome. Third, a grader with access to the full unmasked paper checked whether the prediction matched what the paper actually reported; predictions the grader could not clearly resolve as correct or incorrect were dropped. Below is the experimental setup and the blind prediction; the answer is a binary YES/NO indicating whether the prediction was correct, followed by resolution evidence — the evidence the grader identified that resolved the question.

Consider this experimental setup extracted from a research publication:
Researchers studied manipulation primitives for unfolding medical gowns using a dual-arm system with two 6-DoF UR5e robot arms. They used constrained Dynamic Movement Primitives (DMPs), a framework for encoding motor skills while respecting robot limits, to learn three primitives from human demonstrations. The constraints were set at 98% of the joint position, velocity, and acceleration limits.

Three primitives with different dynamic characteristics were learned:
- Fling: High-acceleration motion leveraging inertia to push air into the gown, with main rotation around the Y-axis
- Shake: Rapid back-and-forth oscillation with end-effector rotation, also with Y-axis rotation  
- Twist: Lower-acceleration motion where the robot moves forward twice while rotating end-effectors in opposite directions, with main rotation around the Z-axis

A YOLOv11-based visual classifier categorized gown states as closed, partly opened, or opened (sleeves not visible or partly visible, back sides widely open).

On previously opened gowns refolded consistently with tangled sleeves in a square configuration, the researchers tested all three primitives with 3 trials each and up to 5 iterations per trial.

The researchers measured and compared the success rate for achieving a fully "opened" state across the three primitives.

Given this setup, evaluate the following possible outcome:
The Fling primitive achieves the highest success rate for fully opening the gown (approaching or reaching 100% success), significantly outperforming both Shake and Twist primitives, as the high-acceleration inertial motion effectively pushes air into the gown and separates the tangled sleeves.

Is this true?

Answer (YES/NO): NO